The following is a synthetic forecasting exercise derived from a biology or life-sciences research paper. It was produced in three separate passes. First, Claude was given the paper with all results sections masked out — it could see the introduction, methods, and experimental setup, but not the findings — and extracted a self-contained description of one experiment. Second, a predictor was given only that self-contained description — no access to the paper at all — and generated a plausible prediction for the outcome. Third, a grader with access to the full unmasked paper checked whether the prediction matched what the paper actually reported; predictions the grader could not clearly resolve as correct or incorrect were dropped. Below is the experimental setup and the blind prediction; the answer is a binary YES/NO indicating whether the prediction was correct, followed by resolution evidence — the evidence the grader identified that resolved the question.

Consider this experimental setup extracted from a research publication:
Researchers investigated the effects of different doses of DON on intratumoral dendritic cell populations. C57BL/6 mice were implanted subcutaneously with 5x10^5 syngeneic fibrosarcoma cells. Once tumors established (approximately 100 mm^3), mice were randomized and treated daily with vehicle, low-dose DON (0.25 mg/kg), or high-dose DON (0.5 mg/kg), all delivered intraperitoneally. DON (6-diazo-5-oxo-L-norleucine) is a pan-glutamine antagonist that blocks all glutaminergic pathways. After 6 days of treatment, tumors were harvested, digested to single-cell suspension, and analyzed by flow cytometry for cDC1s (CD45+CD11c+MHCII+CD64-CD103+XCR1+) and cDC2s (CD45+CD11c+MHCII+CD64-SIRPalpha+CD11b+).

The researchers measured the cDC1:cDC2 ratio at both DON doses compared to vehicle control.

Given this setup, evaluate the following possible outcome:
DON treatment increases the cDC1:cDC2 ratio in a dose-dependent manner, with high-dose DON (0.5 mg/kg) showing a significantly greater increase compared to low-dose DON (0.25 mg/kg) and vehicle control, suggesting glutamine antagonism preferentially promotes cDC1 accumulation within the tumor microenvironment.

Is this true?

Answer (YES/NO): NO